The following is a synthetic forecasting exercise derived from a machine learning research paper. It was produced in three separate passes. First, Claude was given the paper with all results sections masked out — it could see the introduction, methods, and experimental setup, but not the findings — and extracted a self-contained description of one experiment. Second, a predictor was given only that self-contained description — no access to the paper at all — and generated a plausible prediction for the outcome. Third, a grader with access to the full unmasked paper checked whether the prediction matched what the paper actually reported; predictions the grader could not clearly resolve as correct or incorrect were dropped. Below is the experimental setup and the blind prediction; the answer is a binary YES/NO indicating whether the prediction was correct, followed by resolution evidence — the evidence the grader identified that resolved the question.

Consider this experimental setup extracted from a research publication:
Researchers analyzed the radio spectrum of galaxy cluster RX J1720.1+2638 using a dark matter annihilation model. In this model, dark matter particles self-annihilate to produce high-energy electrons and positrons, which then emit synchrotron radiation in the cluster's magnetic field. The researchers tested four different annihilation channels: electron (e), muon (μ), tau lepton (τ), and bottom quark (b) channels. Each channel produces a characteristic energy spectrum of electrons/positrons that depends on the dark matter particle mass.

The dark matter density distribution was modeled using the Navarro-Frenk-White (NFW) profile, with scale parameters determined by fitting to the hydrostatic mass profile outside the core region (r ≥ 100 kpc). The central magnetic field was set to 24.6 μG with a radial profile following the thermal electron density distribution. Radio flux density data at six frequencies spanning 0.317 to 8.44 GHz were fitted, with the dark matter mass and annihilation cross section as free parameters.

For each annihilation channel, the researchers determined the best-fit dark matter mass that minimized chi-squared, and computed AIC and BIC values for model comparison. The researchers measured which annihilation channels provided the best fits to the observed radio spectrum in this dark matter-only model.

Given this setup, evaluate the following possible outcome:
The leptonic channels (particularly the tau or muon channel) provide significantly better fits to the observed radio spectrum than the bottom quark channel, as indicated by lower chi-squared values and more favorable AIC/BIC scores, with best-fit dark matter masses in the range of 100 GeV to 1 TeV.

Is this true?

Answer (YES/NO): NO